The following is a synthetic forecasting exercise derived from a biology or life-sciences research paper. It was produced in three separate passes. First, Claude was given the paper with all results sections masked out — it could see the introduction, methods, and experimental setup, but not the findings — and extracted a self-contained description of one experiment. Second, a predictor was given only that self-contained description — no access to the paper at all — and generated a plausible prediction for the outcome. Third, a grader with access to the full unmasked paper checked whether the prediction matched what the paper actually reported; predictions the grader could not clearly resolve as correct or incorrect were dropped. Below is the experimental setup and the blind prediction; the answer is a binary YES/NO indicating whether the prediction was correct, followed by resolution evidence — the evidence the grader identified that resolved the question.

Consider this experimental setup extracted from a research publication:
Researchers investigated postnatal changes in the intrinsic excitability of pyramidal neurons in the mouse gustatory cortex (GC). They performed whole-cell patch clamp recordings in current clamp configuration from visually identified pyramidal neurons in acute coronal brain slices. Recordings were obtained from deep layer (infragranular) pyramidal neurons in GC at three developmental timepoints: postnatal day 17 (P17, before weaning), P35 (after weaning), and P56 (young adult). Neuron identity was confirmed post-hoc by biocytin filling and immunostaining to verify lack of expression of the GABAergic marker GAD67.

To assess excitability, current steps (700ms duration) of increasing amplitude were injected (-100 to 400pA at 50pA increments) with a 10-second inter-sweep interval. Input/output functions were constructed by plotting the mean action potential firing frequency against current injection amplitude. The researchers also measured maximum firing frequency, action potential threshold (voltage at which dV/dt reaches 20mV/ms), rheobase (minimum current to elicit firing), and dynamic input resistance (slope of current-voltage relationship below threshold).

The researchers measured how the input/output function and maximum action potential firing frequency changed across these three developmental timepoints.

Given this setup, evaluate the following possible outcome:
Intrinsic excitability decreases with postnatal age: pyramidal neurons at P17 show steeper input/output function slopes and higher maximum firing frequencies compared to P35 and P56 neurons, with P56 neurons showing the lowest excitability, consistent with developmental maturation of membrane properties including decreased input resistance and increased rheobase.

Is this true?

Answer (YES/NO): NO